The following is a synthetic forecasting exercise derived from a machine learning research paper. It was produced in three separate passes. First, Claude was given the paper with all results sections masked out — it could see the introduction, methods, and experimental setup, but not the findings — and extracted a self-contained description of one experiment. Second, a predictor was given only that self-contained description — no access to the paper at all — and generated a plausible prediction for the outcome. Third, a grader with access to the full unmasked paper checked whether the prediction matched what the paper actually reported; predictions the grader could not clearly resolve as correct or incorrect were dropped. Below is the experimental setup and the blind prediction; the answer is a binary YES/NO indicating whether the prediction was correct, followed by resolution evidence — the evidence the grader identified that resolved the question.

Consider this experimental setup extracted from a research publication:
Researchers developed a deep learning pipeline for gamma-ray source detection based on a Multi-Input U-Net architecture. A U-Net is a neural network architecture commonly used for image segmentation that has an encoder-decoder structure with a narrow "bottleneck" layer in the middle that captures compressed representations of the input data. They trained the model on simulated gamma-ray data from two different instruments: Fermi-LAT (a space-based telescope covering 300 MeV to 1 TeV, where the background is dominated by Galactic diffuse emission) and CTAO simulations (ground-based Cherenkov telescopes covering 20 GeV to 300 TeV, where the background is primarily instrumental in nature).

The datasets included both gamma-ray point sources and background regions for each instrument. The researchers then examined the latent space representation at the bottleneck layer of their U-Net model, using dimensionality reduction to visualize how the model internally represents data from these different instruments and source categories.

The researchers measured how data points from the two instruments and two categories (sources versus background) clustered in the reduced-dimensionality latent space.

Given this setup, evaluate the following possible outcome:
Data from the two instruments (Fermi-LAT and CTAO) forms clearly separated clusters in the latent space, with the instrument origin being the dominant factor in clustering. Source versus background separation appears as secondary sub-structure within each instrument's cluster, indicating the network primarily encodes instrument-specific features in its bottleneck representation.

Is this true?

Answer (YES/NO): NO